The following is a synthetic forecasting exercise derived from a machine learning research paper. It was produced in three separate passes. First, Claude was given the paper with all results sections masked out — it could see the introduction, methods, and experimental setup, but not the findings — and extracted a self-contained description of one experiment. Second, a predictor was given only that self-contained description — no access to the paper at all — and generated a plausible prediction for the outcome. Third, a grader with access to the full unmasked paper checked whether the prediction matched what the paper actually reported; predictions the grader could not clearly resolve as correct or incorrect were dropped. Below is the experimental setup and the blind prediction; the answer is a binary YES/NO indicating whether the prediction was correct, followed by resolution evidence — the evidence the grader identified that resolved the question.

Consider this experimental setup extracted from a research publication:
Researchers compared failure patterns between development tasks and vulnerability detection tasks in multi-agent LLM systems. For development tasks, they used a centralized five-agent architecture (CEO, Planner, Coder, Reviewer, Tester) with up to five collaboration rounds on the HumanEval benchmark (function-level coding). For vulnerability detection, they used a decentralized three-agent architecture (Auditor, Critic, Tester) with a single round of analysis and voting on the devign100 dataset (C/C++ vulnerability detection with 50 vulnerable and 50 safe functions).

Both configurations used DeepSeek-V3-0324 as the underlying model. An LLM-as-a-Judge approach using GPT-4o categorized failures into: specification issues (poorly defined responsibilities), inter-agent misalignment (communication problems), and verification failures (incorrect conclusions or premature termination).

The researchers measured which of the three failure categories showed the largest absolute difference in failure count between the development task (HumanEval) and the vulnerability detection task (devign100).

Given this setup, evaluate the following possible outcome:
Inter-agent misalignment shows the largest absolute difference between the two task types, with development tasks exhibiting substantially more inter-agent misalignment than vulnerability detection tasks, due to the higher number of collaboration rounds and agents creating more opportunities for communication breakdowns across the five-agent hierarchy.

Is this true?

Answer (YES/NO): NO